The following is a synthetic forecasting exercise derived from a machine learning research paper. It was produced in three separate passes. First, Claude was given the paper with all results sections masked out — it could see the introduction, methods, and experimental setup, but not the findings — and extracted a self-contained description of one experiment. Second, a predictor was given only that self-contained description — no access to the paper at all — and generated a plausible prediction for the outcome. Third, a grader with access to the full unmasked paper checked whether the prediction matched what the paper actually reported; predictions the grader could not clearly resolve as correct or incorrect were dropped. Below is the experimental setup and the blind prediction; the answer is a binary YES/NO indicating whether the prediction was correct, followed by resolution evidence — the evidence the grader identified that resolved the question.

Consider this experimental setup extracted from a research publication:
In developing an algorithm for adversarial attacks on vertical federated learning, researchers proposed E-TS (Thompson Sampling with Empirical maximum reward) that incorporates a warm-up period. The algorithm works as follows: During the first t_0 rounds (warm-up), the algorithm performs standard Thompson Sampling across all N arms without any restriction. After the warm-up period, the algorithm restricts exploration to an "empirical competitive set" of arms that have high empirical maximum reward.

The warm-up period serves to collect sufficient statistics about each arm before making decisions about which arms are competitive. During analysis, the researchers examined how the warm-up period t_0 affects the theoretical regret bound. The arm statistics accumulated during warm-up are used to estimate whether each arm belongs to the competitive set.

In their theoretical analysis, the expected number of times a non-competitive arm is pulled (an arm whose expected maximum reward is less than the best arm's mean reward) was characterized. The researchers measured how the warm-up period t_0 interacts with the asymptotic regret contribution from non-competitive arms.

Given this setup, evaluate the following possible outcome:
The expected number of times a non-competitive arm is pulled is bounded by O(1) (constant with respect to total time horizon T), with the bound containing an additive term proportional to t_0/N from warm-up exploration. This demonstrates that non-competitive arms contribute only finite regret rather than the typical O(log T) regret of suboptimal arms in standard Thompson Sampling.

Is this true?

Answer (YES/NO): NO